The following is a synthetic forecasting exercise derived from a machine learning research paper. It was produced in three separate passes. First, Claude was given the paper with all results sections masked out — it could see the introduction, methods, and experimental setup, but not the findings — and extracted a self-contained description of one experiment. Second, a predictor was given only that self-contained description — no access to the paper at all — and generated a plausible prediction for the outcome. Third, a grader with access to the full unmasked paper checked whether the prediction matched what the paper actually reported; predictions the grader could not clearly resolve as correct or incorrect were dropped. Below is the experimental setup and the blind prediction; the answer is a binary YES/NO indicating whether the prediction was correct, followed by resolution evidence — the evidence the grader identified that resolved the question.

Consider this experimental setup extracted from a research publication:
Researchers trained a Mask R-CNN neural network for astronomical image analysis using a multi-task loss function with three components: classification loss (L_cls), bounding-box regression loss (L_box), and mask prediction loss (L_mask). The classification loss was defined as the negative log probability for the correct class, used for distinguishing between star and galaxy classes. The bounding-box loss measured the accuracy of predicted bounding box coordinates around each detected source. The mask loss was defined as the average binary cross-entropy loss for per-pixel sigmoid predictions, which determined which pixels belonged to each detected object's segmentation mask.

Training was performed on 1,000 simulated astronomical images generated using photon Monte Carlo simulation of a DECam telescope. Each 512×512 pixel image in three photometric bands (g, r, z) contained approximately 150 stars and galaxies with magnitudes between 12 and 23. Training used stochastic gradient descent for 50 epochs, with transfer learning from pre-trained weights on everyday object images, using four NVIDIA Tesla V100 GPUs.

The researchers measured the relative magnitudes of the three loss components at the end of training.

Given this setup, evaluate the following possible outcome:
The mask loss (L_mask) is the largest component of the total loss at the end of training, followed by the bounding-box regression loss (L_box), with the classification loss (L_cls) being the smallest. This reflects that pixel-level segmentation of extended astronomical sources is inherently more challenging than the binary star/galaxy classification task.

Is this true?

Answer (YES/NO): NO